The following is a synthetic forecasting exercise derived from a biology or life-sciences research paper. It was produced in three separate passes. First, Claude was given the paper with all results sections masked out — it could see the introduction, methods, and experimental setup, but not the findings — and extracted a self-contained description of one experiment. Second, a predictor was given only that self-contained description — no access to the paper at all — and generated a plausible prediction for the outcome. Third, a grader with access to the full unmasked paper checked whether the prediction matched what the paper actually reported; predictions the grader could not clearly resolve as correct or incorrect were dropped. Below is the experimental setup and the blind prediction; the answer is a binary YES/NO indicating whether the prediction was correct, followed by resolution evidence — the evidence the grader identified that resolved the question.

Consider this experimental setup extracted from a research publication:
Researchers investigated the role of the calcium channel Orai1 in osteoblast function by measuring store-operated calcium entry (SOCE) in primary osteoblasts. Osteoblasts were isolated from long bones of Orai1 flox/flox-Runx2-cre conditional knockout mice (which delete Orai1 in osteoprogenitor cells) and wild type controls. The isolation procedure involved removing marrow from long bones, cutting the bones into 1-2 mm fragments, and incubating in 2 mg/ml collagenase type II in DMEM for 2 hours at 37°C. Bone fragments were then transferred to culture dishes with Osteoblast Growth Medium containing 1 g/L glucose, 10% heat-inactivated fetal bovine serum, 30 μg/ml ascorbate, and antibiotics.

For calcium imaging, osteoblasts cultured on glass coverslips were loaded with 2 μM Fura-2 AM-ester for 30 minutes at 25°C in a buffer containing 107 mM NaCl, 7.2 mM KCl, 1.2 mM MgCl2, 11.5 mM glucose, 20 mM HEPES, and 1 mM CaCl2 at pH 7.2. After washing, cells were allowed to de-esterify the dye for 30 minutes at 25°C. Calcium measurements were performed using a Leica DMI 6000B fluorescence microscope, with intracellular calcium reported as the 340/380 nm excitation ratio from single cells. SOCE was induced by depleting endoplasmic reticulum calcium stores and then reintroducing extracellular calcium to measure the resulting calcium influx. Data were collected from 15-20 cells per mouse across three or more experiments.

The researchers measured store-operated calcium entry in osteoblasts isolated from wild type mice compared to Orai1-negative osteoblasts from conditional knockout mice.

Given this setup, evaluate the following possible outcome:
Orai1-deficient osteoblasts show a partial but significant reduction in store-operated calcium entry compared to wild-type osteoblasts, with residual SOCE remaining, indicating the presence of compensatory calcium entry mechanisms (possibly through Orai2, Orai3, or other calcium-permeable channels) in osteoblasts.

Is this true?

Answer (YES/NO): NO